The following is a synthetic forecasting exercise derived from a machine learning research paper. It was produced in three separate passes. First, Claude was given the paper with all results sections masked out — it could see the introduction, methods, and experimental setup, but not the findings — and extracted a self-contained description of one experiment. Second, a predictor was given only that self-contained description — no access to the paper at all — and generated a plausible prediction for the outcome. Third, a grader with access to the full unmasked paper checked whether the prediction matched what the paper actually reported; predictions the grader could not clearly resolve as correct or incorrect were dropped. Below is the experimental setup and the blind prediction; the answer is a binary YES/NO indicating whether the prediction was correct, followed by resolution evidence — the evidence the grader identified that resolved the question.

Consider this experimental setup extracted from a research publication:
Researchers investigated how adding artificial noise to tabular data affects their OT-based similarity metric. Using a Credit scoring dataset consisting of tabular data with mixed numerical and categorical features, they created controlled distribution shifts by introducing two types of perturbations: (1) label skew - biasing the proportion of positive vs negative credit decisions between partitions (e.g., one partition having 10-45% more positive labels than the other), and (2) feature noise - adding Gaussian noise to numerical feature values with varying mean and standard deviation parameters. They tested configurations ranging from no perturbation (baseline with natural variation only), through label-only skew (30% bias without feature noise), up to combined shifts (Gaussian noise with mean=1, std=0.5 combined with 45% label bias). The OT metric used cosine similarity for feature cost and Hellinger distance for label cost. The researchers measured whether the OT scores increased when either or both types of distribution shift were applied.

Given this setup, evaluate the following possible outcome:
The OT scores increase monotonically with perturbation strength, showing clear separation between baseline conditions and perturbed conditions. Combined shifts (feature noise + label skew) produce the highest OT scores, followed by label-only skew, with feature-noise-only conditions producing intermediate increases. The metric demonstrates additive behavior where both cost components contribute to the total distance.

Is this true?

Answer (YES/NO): NO